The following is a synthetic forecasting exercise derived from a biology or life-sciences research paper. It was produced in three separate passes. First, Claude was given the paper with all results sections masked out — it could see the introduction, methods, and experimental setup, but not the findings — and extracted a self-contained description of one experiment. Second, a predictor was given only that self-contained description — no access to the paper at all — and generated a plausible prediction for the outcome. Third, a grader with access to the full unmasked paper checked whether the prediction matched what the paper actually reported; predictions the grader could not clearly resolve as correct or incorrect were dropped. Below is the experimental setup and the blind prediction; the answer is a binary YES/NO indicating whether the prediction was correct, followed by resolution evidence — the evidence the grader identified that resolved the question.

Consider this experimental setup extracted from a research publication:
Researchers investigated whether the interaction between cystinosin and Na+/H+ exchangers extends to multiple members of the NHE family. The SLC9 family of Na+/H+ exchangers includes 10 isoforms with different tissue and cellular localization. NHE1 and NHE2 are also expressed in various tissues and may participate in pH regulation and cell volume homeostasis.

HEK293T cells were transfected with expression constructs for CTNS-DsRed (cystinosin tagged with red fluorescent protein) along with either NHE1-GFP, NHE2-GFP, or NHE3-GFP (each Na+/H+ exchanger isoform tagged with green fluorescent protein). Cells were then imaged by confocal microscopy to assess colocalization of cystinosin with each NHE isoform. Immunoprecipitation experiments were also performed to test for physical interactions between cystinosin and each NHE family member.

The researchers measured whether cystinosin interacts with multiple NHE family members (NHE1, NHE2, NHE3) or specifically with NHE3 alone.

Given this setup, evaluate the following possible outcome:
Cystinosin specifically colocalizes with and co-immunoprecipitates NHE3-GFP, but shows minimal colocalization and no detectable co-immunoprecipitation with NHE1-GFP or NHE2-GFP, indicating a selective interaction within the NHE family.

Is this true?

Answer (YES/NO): NO